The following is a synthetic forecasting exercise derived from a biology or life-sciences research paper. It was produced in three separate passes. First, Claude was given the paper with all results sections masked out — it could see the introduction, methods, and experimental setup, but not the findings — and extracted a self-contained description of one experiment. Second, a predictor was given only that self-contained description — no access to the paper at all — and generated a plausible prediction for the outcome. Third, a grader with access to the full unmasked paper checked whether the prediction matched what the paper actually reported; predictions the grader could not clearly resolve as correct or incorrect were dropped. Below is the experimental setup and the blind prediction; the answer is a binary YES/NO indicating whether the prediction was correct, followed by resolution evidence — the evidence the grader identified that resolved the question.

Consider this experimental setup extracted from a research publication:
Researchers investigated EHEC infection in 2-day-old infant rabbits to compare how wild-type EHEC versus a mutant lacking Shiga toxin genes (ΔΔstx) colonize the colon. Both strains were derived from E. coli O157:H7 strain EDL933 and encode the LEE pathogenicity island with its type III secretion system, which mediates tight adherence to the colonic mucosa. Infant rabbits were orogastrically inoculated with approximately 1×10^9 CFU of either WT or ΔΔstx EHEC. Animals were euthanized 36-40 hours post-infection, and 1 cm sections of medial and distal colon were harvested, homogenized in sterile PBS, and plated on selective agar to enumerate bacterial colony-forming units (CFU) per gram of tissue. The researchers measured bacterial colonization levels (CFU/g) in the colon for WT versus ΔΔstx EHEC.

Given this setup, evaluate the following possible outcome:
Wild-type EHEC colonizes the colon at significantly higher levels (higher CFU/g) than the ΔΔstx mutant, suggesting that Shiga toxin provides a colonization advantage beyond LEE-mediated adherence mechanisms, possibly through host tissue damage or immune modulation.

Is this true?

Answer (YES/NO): NO